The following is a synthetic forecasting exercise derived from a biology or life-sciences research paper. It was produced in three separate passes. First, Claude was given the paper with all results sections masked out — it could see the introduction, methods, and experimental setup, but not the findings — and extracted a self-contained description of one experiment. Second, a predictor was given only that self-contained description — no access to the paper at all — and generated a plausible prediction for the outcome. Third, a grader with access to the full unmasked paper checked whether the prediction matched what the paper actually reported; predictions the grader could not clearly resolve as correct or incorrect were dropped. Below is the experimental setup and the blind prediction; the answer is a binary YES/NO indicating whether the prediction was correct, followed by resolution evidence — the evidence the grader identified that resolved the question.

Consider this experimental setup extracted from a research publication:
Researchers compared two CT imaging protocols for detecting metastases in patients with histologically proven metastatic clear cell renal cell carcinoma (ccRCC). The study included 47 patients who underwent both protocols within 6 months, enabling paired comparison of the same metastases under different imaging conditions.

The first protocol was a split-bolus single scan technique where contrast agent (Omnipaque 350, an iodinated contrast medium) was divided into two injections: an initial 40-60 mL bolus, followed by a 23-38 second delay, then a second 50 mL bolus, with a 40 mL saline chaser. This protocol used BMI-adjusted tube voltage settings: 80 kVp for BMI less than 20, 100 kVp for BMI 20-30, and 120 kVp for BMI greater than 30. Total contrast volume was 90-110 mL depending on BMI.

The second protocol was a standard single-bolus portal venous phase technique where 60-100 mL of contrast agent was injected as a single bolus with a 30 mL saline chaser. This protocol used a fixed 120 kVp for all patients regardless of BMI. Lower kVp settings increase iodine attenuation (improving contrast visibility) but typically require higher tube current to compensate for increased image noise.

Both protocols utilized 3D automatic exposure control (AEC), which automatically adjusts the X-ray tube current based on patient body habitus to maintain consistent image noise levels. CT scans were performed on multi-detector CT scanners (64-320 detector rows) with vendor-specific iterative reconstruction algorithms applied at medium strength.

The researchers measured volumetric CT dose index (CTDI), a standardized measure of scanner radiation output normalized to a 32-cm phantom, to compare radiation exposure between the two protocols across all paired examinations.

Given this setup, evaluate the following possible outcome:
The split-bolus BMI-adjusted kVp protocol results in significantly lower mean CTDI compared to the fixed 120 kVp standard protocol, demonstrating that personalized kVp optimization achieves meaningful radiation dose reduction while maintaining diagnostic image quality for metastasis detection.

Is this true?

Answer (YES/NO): NO